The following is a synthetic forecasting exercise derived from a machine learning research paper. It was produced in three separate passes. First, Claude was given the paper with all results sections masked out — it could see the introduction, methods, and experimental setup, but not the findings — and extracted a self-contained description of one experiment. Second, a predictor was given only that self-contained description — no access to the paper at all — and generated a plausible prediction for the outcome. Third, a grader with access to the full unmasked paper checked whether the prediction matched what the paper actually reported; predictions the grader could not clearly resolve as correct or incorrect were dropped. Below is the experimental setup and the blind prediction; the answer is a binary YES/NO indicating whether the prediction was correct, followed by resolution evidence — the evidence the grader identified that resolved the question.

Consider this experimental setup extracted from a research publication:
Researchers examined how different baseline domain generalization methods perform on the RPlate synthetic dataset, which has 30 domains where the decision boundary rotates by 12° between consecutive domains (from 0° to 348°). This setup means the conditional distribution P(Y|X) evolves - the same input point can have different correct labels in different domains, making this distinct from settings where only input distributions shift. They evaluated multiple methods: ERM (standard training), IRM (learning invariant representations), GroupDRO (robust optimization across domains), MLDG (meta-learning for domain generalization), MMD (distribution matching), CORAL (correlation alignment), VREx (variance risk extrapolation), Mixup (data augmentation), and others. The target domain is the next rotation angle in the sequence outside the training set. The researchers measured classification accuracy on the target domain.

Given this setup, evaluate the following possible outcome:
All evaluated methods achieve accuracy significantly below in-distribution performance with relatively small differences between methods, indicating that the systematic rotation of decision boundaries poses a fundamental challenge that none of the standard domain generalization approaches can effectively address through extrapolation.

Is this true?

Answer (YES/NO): NO